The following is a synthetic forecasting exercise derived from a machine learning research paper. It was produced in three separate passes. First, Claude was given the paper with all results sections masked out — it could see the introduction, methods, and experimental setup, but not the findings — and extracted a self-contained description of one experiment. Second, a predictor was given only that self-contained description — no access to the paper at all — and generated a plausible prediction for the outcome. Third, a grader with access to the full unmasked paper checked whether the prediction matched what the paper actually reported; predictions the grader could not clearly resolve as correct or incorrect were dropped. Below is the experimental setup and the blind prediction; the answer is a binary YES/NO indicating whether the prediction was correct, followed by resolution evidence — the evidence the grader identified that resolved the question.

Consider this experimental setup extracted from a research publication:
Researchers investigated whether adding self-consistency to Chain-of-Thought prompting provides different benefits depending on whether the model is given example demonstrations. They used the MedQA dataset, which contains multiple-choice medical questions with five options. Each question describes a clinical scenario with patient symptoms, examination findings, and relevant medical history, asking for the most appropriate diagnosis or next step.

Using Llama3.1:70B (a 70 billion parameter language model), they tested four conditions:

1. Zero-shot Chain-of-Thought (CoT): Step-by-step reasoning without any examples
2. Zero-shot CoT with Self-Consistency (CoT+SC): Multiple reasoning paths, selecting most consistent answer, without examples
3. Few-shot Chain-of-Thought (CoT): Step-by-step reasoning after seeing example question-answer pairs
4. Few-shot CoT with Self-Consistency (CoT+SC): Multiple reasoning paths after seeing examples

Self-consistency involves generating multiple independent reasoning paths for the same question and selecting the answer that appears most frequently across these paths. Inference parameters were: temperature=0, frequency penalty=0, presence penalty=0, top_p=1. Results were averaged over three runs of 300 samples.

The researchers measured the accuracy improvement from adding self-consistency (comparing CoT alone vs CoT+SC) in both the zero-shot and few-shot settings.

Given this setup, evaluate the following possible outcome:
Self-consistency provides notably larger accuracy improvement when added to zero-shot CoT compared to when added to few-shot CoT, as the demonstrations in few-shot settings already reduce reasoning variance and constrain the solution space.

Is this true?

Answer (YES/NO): NO